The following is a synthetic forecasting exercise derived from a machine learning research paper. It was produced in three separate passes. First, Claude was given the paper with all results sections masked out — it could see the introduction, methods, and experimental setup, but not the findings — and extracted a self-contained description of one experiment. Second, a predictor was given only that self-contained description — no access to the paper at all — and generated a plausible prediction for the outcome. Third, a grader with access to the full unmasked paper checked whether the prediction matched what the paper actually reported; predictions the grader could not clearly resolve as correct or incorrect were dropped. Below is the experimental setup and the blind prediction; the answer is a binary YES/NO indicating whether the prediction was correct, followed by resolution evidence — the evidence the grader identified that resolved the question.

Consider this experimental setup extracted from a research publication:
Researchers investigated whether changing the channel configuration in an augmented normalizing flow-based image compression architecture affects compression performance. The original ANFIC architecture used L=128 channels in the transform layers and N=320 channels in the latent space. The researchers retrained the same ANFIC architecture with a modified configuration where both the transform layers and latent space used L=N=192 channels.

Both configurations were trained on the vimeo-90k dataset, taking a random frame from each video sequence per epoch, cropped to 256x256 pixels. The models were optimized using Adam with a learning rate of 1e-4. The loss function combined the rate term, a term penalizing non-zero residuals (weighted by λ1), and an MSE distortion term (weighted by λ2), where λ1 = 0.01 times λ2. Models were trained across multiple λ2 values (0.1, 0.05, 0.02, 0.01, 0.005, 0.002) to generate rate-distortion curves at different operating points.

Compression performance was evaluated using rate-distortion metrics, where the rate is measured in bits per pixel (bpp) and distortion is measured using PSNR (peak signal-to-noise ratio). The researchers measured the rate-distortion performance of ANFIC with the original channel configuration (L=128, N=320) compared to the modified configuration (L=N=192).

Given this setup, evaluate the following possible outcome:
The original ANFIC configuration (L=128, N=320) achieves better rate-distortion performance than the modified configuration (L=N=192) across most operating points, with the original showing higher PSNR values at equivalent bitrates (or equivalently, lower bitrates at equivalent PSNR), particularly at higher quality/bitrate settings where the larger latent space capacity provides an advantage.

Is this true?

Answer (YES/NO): NO